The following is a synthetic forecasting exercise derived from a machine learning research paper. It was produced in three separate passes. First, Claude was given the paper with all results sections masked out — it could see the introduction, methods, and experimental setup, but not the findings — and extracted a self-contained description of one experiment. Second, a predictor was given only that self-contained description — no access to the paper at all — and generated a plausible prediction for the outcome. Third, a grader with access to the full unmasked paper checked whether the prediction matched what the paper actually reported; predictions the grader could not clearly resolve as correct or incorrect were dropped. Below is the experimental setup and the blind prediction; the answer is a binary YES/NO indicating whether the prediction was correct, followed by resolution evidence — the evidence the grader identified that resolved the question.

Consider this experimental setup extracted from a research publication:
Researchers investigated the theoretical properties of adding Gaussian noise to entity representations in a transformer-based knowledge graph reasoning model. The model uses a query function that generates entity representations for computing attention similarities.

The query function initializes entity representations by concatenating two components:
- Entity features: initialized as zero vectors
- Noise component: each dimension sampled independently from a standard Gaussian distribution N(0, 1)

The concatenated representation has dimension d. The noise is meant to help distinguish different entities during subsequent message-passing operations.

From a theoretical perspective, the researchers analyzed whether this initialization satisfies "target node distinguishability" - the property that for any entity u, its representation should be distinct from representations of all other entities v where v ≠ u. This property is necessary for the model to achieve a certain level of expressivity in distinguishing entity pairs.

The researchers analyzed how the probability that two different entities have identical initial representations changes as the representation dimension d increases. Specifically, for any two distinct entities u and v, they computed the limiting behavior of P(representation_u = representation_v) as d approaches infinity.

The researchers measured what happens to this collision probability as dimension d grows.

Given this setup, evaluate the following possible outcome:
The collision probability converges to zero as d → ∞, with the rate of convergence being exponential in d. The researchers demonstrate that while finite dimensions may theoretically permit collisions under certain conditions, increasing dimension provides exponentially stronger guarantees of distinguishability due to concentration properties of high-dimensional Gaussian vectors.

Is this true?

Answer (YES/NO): NO